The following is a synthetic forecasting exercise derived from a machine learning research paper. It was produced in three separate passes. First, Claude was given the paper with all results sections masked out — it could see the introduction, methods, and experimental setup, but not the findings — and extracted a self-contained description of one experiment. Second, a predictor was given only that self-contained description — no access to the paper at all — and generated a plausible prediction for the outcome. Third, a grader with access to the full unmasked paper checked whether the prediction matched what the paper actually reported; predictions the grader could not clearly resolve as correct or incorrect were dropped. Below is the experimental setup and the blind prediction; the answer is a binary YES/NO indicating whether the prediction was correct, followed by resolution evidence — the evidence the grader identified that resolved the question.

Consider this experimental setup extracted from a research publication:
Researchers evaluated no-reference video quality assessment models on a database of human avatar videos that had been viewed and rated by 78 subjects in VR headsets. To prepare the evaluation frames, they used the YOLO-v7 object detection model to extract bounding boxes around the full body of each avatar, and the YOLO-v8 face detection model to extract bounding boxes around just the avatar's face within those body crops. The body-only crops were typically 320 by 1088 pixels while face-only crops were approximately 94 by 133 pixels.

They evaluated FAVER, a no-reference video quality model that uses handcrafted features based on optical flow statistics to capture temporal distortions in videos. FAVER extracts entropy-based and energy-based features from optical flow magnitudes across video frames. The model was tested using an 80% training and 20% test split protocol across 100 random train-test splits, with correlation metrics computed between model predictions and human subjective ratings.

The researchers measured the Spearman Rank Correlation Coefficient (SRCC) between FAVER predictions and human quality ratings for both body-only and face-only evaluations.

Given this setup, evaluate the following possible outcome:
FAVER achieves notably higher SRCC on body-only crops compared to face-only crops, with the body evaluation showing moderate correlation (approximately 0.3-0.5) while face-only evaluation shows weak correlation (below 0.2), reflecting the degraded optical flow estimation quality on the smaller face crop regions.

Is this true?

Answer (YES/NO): NO